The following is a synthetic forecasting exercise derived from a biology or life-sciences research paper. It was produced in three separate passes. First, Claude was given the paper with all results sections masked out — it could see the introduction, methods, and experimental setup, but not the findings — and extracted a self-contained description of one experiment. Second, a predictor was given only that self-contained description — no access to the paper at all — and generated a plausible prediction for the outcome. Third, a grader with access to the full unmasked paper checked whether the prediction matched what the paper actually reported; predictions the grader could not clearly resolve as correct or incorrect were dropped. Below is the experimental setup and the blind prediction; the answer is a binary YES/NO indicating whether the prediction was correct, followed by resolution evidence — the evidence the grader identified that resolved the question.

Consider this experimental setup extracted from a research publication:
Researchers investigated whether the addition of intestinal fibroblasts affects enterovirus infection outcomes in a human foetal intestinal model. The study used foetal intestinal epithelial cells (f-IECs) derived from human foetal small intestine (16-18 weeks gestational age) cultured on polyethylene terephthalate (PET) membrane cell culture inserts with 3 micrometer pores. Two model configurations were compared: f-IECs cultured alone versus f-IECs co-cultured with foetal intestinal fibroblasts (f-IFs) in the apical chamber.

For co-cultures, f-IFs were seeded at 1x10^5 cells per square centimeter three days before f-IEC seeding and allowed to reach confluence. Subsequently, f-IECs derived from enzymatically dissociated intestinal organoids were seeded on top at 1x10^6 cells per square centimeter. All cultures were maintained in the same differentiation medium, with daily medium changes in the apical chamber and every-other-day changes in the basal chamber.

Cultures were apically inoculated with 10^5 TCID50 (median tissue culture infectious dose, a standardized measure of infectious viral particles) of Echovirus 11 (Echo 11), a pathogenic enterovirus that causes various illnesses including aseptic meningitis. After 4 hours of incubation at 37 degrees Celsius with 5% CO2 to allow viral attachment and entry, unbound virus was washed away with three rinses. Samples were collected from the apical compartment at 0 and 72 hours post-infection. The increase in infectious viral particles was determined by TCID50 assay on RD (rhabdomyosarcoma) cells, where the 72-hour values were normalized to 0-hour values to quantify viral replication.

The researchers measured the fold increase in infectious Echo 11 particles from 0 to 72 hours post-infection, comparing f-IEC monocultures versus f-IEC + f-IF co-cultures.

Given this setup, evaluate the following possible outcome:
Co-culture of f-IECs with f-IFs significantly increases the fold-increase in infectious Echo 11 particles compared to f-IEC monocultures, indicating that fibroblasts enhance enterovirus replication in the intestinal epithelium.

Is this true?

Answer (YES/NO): NO